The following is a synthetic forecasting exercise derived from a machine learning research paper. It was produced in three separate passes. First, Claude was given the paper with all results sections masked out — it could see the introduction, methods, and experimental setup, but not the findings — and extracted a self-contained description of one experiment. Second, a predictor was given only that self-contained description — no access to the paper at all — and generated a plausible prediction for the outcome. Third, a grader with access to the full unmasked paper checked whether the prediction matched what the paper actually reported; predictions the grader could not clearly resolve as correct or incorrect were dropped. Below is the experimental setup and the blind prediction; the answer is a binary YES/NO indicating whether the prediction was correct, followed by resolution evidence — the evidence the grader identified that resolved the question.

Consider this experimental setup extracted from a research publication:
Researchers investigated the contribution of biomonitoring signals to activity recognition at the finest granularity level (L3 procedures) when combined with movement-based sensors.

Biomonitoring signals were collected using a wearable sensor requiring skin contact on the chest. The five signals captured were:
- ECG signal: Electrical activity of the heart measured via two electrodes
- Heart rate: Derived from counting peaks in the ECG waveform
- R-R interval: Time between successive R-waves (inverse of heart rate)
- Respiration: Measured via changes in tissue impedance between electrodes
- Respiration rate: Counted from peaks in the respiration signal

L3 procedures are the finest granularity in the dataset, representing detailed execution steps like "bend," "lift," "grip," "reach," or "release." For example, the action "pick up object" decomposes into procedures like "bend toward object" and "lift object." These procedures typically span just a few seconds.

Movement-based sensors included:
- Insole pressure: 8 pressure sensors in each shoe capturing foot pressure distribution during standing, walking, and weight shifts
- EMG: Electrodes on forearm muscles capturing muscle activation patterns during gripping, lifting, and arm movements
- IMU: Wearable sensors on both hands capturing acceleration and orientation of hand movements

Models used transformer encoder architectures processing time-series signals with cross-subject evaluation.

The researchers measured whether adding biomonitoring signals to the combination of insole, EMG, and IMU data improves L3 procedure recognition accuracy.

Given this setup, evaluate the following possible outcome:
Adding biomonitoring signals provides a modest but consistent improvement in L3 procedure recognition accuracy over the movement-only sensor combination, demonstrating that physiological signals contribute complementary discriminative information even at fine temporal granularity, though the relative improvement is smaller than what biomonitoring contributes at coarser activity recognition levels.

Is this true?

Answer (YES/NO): NO